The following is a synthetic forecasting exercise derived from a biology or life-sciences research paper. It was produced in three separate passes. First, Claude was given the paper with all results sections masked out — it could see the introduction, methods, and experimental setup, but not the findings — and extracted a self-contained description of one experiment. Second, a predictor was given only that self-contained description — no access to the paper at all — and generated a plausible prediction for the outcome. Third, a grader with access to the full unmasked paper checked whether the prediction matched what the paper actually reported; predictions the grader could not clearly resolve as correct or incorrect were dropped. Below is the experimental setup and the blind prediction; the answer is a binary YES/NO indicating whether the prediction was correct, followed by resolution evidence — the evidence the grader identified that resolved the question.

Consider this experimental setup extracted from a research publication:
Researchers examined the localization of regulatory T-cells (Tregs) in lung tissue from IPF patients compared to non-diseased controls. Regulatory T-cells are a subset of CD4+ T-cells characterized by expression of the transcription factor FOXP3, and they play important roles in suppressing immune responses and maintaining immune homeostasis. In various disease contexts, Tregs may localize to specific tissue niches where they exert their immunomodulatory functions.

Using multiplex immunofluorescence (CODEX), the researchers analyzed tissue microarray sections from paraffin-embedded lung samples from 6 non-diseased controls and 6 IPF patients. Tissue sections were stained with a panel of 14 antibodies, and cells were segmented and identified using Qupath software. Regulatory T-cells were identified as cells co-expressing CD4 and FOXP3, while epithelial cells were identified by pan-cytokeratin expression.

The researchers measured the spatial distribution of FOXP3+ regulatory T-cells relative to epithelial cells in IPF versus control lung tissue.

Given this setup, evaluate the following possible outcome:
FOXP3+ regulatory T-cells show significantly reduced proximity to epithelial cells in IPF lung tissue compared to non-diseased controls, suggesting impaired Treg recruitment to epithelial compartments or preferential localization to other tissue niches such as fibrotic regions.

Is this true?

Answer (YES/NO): NO